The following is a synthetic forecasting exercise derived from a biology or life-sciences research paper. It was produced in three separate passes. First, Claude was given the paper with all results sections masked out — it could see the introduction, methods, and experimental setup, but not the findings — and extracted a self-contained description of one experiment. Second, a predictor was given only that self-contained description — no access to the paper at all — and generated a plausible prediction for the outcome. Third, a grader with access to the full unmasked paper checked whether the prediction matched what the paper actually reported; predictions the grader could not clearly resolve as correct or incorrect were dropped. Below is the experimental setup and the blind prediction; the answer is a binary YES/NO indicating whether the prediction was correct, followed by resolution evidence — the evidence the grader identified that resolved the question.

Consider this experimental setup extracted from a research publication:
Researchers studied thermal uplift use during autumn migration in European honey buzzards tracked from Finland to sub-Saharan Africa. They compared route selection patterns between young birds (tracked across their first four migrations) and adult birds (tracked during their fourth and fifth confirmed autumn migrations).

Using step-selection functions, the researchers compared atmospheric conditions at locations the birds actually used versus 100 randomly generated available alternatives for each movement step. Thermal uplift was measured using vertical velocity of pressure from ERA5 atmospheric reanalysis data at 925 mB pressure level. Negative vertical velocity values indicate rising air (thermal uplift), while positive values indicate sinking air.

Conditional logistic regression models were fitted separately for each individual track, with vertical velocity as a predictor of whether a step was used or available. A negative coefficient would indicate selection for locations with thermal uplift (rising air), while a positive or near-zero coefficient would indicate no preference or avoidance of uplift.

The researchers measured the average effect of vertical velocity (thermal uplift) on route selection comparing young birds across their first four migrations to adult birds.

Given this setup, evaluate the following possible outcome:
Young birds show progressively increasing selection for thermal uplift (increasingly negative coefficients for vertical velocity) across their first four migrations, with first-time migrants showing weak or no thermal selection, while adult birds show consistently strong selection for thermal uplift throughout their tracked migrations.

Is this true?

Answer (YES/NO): NO